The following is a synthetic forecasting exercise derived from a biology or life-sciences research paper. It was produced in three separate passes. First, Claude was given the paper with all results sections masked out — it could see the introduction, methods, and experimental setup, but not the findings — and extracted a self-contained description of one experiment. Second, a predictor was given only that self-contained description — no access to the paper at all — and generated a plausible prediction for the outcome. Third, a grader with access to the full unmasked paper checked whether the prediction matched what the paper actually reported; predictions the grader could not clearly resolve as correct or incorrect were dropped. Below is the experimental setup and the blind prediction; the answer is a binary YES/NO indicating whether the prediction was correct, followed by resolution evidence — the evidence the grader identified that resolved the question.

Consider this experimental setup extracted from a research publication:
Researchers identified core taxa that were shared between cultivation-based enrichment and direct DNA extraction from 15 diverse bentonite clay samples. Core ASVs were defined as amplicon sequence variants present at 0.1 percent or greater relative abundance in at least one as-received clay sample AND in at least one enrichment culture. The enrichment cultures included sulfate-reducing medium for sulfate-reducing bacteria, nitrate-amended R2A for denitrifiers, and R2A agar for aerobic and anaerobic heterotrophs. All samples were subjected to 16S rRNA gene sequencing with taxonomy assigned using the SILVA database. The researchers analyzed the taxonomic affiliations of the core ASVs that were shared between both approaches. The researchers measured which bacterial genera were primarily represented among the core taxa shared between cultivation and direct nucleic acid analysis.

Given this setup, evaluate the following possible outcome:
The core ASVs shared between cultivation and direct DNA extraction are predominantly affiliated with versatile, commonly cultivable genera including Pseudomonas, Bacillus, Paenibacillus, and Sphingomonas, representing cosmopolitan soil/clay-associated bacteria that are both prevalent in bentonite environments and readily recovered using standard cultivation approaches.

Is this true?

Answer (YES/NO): NO